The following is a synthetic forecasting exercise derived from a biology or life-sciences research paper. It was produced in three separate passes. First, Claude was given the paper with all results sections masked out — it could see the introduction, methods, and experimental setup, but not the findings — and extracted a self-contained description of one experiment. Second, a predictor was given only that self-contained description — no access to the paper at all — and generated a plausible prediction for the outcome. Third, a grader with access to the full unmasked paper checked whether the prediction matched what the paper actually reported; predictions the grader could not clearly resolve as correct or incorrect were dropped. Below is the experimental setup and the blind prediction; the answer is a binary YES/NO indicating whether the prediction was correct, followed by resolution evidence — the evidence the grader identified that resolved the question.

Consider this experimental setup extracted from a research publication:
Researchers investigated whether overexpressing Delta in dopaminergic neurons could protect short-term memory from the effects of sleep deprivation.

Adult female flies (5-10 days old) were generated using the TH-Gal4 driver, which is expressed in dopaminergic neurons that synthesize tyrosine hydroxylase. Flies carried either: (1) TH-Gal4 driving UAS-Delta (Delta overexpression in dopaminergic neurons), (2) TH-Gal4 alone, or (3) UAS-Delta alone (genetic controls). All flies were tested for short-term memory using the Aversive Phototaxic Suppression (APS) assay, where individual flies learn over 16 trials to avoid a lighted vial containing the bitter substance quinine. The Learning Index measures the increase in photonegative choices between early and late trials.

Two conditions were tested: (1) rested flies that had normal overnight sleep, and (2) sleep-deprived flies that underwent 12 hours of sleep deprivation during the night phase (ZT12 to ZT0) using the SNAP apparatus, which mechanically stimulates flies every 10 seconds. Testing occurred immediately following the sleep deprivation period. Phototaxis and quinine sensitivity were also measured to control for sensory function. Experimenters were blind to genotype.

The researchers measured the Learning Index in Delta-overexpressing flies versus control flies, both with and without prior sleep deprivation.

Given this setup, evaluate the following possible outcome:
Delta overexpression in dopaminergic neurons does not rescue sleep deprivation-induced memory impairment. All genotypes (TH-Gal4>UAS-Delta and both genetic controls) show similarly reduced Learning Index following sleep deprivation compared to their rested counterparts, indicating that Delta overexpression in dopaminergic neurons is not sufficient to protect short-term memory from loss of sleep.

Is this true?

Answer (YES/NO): NO